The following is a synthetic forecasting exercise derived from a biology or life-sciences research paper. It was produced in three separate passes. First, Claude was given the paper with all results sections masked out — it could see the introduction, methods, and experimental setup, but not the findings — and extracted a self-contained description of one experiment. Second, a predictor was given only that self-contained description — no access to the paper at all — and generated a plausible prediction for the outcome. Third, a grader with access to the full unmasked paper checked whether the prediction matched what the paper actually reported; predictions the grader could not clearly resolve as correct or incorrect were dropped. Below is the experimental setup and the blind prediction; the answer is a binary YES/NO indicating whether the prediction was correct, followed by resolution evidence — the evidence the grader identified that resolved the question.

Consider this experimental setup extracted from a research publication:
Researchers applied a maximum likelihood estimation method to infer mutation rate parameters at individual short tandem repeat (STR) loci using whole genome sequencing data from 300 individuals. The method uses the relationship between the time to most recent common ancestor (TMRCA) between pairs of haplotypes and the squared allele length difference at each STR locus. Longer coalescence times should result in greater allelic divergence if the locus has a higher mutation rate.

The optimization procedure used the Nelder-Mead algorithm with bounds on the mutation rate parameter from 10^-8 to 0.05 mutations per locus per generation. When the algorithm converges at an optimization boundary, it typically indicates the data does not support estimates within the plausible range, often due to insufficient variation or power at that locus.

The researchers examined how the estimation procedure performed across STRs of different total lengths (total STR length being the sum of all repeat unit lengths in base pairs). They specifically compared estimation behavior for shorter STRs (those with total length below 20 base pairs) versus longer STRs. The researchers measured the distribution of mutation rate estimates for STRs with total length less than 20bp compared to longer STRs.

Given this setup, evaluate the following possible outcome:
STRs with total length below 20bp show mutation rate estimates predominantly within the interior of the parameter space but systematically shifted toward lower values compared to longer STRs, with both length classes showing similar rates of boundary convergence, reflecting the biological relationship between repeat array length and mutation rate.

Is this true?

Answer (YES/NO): NO